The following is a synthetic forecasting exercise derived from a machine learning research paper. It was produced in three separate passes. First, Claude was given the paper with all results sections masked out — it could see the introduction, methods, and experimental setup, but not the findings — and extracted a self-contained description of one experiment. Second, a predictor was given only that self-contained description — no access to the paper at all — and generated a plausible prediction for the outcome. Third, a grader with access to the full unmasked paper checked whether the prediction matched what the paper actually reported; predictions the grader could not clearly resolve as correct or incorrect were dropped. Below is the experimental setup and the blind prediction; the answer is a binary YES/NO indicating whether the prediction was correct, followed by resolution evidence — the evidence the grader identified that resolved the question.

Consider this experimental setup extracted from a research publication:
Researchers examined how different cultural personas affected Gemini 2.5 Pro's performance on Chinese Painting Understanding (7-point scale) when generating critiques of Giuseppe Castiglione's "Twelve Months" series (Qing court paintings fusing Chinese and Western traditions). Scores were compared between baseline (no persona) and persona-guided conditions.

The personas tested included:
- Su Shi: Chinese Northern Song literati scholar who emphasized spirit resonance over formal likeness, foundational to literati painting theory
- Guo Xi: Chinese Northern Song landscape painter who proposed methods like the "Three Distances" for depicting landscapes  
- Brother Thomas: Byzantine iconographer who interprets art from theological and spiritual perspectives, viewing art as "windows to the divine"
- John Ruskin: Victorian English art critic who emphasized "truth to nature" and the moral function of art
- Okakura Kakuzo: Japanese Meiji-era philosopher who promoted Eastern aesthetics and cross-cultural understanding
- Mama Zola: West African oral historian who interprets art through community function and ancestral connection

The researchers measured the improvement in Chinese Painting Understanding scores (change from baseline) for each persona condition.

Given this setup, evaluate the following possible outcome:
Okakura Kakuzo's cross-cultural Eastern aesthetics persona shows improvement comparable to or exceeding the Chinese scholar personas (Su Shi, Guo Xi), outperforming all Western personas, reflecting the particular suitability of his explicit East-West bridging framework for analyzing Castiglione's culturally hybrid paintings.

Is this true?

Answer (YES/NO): NO